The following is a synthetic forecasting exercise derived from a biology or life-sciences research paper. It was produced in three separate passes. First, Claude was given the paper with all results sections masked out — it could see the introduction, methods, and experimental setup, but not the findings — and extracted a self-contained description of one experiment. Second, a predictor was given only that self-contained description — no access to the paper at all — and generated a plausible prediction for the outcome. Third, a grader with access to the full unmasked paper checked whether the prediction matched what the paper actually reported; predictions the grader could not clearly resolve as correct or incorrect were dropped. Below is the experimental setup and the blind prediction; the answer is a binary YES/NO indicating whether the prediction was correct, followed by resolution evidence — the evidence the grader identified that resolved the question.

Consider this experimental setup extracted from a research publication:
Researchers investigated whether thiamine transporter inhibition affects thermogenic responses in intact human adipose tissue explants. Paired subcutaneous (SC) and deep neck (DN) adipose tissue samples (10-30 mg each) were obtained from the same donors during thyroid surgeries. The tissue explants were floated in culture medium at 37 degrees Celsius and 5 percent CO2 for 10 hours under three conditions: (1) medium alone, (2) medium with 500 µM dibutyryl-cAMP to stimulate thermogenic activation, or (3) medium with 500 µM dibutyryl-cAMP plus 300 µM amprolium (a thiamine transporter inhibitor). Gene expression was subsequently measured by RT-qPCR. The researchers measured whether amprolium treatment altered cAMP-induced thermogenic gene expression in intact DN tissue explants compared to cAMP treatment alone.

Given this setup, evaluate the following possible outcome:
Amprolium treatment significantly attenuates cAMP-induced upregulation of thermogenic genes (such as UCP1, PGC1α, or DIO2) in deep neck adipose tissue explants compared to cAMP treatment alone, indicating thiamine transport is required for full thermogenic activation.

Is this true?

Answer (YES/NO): YES